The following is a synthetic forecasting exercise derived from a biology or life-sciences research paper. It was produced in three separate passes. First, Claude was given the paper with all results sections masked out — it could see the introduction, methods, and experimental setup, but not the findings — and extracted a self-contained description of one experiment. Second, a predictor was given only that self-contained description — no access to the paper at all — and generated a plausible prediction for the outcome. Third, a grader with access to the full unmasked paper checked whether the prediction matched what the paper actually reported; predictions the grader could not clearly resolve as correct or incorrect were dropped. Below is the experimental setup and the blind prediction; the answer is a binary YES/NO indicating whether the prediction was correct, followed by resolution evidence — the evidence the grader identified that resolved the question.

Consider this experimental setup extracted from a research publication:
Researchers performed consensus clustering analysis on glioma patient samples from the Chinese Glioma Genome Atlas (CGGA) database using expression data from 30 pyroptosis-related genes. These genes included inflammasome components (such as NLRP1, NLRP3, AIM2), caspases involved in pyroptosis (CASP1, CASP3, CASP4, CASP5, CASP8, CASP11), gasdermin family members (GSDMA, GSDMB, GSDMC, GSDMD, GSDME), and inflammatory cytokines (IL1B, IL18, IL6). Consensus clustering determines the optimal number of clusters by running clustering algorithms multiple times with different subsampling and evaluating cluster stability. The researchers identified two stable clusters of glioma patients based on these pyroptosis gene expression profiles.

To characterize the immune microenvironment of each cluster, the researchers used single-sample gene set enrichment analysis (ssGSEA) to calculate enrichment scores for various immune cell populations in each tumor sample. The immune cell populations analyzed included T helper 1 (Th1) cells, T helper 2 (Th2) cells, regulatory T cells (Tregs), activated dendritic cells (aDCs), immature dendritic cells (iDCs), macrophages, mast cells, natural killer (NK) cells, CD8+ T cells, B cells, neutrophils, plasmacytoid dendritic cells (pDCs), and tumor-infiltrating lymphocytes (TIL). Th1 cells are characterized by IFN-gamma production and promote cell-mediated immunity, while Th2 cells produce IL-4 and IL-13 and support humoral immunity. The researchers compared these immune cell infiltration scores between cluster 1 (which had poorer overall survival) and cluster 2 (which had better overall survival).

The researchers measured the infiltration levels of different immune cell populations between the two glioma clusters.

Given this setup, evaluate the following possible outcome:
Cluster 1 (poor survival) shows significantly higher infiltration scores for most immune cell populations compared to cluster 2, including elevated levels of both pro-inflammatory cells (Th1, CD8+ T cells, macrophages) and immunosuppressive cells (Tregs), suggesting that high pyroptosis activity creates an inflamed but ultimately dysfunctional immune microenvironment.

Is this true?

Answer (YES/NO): NO